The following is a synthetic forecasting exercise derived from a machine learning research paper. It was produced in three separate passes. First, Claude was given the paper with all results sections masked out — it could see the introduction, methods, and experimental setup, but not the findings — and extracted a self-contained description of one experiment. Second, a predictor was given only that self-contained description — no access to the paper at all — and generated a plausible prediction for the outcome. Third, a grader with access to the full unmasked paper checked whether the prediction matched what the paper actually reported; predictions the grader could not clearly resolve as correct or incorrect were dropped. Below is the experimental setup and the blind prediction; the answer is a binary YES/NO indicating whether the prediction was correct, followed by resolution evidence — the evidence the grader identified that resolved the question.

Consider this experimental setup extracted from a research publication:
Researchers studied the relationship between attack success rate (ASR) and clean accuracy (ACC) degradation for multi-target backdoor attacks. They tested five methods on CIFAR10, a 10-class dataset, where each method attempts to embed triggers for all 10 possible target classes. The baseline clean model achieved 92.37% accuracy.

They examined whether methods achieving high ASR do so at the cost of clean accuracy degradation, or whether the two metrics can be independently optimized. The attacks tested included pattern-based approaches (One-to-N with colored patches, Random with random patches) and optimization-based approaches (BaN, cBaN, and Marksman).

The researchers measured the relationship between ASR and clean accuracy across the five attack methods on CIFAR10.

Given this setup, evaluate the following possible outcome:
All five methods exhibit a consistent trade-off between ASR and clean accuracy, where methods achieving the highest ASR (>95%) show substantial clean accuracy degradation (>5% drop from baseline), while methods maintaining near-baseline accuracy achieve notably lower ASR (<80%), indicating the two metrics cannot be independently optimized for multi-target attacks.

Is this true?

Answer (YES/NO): NO